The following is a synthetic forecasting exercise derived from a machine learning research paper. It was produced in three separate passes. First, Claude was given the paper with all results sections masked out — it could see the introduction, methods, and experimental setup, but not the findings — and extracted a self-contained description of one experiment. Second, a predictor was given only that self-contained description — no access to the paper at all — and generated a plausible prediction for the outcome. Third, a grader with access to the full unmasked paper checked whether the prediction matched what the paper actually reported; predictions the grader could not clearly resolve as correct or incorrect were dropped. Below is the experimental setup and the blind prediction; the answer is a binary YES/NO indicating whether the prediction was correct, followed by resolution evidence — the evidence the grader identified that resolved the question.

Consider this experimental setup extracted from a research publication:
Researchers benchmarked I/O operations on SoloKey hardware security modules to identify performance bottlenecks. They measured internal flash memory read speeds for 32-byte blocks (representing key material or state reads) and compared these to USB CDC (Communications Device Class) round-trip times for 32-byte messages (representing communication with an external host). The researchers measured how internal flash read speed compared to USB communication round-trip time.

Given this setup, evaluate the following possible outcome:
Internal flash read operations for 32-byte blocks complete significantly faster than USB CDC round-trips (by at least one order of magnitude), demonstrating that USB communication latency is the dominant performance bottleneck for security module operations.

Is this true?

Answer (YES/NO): NO